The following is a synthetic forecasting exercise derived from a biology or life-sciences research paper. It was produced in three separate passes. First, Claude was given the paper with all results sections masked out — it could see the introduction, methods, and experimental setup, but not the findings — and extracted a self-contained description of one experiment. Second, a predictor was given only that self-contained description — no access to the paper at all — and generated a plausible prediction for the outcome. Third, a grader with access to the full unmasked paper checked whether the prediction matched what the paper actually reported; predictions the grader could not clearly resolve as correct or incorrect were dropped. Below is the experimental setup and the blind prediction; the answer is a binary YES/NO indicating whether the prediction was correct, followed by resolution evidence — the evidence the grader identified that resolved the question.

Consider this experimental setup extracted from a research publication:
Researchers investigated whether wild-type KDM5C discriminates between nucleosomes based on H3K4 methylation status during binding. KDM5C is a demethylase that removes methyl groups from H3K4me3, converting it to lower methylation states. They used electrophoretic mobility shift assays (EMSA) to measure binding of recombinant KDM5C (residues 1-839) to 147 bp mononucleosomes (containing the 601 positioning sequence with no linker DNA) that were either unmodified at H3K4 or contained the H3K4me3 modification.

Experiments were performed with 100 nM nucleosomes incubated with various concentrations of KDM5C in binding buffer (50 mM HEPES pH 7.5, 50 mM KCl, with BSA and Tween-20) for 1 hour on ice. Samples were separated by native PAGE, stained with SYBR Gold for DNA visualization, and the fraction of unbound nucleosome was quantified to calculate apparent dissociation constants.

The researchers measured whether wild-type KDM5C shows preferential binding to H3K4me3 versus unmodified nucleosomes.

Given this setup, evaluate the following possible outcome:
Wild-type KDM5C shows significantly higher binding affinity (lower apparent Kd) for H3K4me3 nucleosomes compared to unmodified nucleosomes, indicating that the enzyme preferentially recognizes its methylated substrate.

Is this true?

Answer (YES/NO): YES